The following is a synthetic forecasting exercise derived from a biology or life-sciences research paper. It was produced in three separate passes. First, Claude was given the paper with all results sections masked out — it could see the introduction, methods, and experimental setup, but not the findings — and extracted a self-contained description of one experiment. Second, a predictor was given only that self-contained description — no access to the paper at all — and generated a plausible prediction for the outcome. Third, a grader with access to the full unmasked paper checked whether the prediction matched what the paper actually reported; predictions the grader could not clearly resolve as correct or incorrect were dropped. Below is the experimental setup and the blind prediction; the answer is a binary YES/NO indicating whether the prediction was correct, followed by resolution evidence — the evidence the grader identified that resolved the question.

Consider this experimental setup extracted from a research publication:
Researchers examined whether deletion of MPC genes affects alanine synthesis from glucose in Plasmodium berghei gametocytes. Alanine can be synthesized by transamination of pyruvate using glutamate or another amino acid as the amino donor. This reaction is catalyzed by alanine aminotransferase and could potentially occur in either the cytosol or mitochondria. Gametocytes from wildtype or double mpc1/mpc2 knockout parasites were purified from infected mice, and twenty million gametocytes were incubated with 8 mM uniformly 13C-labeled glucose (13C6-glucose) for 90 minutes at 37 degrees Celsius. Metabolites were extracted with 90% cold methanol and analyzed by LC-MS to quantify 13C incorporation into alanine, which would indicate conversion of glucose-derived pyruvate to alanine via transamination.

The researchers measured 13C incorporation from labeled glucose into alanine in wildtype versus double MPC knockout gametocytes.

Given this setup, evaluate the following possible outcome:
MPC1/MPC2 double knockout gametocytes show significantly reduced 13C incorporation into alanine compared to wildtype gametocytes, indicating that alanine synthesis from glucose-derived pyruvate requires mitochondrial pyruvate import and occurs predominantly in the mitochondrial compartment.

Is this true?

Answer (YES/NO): NO